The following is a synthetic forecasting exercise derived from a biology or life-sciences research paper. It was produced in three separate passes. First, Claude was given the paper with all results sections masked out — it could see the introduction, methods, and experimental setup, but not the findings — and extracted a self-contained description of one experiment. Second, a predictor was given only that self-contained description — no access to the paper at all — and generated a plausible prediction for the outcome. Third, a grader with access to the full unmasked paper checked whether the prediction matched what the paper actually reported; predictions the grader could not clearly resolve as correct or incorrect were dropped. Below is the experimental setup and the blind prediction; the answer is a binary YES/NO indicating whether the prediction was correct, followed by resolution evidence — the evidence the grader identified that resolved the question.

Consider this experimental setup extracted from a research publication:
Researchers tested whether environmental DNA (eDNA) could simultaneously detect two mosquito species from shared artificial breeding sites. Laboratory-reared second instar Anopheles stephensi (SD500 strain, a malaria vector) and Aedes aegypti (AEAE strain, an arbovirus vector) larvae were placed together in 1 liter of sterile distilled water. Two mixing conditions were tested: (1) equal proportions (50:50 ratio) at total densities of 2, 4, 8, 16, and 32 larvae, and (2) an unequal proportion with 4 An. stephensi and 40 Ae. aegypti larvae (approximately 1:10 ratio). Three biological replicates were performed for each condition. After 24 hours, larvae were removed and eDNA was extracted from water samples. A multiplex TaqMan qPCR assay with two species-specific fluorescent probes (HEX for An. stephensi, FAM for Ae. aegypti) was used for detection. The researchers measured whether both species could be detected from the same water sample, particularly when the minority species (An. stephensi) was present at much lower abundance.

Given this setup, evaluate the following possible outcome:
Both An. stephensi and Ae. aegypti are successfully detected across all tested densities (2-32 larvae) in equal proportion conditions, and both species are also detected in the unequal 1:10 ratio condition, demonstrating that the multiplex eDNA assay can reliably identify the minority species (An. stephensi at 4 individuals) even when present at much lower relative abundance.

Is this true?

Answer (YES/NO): YES